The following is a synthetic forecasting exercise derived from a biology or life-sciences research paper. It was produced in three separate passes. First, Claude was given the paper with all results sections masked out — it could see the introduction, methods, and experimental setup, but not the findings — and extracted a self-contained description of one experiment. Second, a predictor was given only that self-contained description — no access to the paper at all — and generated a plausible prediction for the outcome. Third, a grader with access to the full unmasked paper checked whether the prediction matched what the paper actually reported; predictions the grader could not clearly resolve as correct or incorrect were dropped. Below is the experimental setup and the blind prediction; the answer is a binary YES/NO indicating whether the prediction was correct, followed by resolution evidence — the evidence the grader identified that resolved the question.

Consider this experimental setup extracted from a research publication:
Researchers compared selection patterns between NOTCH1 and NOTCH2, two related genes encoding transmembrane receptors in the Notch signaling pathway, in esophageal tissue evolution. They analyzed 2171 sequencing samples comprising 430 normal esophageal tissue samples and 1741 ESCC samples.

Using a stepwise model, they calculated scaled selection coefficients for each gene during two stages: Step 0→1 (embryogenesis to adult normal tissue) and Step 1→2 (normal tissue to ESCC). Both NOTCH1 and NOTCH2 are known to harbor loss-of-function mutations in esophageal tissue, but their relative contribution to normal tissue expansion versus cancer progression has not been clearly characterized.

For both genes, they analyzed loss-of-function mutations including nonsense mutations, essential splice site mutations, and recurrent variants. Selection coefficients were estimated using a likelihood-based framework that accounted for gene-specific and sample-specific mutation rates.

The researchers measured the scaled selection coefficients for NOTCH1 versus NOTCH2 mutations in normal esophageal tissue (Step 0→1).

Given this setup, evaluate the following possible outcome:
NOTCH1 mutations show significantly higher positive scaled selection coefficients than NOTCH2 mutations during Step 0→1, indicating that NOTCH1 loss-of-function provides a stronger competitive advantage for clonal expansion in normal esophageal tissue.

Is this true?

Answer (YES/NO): YES